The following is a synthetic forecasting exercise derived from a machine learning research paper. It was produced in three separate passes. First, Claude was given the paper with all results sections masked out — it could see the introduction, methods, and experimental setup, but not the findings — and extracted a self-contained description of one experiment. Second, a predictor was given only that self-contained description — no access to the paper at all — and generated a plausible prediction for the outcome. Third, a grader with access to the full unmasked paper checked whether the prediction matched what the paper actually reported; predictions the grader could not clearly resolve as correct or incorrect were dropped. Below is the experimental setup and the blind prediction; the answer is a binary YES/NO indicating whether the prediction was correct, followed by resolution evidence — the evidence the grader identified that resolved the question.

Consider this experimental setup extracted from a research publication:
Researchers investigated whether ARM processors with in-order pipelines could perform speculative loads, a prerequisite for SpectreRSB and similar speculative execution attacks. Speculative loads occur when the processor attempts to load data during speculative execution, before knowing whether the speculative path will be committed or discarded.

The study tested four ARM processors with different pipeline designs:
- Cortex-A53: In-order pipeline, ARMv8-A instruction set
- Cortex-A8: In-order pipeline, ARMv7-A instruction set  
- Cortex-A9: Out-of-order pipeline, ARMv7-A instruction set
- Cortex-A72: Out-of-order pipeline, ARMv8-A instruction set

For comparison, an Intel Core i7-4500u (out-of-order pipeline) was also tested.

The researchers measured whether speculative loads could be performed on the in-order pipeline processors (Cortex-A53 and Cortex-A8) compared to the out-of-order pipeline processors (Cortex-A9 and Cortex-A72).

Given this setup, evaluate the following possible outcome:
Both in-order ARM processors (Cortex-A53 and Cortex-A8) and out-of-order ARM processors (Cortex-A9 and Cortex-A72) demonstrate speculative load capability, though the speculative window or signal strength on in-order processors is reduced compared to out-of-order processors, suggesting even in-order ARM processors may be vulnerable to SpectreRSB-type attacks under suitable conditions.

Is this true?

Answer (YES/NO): NO